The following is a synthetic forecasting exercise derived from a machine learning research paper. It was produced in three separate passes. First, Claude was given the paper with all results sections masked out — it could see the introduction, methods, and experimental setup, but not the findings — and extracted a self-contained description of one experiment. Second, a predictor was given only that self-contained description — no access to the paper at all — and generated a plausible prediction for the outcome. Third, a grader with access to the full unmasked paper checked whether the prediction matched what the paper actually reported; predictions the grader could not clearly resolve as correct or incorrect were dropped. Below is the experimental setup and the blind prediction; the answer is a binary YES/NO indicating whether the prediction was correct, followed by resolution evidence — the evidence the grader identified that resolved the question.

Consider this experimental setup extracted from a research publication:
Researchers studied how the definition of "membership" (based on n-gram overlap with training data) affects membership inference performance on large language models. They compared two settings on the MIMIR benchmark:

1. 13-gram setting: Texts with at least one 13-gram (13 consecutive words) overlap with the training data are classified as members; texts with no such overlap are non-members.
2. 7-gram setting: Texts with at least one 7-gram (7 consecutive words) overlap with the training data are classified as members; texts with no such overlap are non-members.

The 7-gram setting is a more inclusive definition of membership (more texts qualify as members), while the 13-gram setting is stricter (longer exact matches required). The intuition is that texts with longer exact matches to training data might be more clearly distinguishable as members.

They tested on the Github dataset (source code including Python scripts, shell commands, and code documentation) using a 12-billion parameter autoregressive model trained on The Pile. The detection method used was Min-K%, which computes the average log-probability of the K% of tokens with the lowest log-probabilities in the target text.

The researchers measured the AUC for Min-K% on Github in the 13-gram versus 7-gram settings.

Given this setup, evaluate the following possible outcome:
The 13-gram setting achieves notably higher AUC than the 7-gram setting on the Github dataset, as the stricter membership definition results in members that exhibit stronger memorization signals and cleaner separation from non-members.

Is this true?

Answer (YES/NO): NO